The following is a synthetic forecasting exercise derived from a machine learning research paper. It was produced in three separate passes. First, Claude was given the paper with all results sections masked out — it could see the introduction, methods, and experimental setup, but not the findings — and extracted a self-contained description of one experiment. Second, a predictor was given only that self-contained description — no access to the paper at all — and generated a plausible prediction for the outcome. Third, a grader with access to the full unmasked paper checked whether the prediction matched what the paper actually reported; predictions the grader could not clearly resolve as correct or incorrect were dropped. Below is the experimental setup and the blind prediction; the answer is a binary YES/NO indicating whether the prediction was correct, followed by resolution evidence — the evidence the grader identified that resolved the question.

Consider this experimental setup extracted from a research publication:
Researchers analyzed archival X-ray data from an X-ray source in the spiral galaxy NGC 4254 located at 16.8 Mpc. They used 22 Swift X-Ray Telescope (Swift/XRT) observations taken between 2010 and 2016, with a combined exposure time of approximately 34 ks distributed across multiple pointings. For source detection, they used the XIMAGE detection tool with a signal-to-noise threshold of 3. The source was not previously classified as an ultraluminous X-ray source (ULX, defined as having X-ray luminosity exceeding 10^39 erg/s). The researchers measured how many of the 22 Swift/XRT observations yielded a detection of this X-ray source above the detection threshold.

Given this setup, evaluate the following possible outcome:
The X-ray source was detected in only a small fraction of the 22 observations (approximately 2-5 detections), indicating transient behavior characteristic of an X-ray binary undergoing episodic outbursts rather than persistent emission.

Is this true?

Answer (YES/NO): YES